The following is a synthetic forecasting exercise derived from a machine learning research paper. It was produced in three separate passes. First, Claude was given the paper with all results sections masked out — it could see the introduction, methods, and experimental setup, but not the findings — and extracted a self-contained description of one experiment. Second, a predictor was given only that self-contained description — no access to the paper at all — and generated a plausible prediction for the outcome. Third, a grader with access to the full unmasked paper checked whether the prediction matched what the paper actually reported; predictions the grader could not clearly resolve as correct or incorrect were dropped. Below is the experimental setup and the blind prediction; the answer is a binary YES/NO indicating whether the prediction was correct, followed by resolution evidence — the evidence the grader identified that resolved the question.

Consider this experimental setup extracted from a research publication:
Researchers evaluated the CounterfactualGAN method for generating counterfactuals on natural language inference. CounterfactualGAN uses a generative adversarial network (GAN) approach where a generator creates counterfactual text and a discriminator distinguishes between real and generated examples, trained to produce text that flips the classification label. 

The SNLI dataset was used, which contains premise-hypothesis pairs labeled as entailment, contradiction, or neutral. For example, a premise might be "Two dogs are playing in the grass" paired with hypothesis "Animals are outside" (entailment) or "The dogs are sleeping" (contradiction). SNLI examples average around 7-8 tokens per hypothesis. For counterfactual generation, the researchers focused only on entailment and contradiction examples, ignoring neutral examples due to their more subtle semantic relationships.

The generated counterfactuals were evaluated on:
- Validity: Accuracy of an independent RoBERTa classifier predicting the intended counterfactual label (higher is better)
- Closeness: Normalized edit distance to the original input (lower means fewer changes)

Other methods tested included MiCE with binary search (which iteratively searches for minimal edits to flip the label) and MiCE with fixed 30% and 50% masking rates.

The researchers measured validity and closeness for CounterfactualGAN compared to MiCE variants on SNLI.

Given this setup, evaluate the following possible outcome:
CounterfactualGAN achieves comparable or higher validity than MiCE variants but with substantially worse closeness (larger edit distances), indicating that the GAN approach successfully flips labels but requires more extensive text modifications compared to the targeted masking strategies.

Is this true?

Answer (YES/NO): NO